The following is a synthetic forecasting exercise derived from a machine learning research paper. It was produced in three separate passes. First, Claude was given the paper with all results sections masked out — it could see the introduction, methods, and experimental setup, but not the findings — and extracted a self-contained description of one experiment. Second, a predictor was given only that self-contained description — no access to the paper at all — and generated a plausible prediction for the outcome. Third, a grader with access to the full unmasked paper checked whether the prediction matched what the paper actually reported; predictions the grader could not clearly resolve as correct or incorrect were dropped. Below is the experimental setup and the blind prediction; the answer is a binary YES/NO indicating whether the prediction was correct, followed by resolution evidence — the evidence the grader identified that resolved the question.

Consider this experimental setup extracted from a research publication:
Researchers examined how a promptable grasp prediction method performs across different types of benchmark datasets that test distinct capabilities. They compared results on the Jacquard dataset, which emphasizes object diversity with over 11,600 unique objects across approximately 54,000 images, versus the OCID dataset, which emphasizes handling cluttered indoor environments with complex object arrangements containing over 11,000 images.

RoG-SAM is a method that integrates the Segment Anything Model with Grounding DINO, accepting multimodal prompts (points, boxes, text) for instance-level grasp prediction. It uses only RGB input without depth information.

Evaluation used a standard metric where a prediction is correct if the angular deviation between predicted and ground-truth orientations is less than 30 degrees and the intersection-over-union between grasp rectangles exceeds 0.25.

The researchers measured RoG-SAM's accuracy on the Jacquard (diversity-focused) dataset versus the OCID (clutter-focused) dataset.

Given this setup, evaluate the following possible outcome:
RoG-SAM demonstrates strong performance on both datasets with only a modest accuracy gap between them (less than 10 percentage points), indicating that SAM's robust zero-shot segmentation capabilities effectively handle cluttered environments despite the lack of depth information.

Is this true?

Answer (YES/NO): YES